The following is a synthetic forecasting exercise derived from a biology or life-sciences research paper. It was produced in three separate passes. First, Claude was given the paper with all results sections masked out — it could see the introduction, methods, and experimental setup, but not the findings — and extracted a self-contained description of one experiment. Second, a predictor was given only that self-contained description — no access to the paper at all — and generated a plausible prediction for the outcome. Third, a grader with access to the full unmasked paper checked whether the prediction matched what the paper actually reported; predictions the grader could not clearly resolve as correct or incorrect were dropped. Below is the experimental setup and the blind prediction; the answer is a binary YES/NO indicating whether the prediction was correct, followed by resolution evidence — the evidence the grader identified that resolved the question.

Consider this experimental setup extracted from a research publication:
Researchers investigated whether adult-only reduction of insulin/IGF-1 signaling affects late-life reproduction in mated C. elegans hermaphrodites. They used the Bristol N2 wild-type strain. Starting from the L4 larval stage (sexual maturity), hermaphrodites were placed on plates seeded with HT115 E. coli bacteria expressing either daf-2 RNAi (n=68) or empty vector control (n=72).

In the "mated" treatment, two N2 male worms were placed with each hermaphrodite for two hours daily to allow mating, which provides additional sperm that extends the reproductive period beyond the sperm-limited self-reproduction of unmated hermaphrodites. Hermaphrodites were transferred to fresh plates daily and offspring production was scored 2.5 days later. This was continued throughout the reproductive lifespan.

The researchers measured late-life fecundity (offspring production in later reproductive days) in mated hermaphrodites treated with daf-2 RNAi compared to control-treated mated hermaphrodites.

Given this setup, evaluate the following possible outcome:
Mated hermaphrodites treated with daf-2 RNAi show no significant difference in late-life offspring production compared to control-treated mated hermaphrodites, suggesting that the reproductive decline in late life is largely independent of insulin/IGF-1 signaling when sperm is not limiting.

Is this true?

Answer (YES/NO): NO